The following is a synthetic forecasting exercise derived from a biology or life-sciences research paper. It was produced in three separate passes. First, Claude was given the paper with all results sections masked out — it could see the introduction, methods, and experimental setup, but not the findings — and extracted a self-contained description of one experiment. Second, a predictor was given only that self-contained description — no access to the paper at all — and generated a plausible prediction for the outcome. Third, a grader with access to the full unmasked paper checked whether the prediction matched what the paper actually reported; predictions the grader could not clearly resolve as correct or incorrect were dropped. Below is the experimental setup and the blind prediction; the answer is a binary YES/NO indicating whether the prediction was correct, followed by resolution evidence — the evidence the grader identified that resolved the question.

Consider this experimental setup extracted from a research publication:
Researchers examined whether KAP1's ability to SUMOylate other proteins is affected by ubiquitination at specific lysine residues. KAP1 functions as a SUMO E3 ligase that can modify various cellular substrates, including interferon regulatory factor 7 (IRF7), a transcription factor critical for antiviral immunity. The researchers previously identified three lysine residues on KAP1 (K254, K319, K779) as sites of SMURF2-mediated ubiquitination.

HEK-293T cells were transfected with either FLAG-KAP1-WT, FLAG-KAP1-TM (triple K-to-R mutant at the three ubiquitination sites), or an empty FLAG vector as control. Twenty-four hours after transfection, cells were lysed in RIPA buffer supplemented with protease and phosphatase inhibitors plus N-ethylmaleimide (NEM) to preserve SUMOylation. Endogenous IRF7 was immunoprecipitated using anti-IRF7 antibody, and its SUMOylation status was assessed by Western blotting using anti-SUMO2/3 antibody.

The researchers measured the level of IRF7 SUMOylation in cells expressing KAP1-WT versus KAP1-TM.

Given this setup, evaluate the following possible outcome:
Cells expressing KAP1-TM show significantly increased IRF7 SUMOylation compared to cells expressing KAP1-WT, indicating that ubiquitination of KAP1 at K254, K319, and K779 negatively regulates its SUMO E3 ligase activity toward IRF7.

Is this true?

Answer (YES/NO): NO